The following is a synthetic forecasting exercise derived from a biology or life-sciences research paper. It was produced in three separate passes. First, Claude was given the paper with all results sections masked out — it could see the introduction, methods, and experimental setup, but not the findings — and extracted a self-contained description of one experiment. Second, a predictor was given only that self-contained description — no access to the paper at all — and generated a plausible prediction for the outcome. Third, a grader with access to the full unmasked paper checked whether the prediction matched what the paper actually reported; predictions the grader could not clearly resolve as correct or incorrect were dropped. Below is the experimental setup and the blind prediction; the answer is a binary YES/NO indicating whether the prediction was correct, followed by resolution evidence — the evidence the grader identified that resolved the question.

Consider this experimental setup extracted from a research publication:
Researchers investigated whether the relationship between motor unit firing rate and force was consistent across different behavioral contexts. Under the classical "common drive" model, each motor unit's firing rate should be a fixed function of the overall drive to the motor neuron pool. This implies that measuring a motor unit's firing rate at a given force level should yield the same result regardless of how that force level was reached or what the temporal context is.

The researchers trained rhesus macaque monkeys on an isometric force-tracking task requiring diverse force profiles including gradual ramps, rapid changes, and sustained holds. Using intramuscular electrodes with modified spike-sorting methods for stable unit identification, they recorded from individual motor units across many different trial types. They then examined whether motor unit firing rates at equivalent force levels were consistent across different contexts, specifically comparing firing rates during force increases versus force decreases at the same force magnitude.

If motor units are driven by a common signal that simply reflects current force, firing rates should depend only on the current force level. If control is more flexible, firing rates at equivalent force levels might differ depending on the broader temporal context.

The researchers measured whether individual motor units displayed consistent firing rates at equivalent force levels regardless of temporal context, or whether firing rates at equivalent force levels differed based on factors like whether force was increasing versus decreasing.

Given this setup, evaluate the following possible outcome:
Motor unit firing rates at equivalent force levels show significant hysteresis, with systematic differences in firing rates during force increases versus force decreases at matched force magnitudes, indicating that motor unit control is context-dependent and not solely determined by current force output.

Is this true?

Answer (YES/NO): NO